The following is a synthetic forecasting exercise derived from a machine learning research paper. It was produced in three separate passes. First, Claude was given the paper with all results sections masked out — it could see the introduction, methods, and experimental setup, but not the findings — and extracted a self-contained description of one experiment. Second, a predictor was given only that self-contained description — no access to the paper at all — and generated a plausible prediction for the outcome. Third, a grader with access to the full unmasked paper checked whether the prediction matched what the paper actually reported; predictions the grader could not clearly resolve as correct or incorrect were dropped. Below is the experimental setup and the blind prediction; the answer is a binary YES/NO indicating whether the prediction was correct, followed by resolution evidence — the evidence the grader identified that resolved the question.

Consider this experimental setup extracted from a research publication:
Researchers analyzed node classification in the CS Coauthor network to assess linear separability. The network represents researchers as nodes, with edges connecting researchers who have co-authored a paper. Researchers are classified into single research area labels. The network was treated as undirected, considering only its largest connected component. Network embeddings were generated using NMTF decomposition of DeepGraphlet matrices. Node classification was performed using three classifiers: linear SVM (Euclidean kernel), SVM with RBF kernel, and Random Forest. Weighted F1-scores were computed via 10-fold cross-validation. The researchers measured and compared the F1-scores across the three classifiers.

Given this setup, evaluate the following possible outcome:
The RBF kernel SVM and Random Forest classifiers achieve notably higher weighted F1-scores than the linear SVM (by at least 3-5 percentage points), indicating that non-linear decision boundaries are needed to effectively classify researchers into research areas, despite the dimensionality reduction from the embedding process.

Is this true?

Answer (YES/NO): NO